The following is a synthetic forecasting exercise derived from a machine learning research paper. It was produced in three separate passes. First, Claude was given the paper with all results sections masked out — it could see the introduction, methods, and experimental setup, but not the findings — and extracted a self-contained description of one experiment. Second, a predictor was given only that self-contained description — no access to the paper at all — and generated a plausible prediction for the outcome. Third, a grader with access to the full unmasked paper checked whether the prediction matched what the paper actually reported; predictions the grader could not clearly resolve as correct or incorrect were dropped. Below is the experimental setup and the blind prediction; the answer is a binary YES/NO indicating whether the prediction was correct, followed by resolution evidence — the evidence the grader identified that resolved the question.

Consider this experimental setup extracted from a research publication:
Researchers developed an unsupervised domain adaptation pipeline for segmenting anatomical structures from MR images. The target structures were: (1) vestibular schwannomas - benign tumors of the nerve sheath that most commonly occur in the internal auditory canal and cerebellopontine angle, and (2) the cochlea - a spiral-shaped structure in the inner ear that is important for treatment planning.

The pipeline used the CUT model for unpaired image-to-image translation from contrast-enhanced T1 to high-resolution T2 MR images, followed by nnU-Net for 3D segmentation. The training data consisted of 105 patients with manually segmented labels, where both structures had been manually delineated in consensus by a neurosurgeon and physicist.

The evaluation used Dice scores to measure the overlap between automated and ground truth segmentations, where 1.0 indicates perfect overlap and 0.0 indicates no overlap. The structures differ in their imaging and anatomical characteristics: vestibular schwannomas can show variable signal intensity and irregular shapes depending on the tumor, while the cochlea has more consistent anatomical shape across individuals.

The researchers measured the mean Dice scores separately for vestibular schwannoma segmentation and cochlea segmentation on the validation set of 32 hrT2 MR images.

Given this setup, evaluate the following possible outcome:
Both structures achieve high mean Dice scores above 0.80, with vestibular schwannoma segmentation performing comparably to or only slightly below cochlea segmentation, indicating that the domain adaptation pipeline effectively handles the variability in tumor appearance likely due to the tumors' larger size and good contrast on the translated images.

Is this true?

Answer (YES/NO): NO